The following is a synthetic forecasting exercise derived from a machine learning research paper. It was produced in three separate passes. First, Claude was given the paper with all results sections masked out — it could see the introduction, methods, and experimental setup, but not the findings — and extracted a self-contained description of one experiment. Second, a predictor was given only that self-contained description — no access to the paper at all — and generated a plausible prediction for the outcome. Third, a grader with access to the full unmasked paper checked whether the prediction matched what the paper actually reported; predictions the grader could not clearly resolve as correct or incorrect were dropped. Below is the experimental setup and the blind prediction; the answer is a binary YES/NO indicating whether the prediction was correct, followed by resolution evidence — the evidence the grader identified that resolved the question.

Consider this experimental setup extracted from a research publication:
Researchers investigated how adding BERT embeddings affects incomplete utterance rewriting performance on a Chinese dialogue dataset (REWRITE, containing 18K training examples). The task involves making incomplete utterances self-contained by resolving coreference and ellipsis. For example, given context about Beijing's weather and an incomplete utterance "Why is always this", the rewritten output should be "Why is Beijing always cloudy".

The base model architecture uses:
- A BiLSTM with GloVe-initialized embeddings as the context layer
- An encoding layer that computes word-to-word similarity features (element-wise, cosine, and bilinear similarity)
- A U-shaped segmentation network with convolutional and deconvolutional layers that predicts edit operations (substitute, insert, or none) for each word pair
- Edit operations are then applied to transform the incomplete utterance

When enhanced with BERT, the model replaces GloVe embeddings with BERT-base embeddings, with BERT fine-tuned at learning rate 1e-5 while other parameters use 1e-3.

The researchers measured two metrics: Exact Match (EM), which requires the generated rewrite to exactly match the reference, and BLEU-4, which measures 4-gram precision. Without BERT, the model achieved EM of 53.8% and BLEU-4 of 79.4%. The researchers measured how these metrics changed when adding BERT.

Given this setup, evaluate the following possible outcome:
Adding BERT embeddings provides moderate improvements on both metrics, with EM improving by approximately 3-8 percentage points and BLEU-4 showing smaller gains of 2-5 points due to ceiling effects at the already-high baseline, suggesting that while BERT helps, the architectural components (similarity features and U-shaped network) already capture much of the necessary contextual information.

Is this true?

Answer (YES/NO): NO